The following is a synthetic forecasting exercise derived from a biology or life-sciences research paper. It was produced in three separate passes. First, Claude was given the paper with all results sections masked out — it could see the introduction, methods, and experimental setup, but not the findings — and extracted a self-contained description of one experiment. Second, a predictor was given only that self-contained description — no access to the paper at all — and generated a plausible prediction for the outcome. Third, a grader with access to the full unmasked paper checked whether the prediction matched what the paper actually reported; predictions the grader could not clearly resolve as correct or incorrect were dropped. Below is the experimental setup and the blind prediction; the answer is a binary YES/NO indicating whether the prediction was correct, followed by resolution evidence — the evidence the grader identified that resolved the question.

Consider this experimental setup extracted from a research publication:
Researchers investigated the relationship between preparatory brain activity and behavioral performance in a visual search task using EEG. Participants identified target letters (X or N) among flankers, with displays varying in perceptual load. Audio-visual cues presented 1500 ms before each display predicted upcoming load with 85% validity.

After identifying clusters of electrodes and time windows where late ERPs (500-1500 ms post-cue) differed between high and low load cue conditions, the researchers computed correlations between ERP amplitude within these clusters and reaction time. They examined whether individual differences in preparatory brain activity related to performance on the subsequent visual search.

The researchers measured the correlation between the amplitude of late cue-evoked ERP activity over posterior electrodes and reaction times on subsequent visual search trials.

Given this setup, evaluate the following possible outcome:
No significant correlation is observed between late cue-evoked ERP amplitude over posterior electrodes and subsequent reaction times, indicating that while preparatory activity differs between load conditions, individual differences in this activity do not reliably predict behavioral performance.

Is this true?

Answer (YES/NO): NO